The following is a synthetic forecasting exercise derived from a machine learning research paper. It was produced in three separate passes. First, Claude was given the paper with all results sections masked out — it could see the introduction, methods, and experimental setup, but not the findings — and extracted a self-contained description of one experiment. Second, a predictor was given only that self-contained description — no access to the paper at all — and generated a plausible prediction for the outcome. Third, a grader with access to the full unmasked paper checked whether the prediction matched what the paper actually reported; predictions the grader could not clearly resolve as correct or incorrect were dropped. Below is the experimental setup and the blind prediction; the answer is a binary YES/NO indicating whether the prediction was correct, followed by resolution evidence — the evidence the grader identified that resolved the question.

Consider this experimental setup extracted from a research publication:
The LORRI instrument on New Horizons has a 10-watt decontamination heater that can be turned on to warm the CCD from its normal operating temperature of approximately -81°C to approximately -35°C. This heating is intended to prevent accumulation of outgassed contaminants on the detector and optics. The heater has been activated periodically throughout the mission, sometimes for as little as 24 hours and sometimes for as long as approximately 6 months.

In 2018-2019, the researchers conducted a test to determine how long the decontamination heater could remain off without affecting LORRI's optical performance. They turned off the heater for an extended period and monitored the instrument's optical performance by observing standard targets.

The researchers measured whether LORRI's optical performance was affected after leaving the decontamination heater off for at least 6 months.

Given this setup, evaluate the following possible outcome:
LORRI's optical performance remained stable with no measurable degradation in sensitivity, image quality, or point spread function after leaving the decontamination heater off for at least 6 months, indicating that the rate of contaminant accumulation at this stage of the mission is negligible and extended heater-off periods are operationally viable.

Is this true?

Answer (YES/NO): YES